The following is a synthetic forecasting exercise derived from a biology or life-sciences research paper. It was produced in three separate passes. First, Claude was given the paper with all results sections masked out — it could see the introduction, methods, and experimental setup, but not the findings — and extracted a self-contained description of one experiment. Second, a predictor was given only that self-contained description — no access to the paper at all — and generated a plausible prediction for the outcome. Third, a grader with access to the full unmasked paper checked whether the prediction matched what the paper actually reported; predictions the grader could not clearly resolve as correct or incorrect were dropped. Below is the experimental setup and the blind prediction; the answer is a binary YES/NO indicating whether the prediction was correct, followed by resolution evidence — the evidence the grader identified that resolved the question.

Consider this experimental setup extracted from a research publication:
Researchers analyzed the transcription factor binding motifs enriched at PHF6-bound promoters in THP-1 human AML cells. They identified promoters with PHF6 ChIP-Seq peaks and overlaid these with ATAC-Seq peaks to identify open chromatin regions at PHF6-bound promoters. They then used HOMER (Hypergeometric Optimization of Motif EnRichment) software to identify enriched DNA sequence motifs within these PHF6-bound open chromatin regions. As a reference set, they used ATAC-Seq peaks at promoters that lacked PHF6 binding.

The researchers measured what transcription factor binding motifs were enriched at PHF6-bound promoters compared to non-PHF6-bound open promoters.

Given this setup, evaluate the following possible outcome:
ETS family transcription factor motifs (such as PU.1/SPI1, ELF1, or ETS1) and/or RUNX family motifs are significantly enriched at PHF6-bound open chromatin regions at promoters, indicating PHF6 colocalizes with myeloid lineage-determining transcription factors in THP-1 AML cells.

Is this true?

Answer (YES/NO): YES